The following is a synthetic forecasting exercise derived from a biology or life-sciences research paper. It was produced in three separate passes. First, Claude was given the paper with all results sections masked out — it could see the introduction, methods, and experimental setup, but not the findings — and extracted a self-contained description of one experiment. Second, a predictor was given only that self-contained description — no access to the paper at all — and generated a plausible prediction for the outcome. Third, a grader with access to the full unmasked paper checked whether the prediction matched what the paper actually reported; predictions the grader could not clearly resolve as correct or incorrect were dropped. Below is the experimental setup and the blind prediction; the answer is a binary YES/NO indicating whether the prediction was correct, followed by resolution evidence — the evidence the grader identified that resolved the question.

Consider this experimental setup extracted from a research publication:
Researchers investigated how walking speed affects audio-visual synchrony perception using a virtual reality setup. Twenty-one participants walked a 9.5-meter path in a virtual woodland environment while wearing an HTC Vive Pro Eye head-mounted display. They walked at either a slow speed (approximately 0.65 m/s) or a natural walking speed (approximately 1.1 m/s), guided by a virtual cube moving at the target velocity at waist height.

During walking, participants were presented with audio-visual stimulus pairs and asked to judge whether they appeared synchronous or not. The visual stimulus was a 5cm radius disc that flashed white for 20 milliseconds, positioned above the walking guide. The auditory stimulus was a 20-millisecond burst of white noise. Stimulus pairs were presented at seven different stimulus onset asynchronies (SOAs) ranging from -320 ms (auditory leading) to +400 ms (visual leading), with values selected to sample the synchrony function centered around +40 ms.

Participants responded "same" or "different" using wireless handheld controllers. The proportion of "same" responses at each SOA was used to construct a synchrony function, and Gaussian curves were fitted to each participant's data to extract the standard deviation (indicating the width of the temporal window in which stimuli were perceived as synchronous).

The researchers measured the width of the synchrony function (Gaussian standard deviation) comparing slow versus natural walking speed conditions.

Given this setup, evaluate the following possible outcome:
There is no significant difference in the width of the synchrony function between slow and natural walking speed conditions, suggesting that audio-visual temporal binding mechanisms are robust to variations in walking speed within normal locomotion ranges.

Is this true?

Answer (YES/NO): NO